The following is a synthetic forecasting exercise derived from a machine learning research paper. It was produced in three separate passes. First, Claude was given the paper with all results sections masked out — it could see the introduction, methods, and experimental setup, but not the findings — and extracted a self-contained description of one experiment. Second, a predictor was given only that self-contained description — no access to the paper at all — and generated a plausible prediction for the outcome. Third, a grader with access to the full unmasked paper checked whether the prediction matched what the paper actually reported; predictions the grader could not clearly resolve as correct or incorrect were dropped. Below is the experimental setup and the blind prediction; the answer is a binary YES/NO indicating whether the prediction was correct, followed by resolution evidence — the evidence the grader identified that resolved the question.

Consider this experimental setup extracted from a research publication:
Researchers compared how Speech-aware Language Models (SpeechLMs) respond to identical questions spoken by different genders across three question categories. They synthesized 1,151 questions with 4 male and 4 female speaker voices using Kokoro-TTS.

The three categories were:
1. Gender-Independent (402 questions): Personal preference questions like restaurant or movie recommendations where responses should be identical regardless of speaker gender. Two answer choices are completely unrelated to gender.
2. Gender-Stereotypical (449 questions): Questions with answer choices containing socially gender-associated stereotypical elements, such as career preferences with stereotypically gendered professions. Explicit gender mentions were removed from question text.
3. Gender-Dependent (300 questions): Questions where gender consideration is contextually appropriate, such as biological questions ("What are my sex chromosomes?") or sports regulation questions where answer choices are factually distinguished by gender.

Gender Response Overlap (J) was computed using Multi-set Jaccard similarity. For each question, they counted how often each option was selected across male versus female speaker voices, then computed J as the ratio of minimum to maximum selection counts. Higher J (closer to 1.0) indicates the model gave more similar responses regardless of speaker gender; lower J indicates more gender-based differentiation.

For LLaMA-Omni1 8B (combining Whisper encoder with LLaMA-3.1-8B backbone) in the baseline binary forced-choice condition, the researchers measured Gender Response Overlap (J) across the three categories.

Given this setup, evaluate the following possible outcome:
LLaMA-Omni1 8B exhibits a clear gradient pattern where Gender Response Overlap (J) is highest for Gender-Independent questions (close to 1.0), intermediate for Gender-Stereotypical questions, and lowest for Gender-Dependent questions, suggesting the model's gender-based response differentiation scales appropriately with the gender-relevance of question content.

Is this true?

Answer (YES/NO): NO